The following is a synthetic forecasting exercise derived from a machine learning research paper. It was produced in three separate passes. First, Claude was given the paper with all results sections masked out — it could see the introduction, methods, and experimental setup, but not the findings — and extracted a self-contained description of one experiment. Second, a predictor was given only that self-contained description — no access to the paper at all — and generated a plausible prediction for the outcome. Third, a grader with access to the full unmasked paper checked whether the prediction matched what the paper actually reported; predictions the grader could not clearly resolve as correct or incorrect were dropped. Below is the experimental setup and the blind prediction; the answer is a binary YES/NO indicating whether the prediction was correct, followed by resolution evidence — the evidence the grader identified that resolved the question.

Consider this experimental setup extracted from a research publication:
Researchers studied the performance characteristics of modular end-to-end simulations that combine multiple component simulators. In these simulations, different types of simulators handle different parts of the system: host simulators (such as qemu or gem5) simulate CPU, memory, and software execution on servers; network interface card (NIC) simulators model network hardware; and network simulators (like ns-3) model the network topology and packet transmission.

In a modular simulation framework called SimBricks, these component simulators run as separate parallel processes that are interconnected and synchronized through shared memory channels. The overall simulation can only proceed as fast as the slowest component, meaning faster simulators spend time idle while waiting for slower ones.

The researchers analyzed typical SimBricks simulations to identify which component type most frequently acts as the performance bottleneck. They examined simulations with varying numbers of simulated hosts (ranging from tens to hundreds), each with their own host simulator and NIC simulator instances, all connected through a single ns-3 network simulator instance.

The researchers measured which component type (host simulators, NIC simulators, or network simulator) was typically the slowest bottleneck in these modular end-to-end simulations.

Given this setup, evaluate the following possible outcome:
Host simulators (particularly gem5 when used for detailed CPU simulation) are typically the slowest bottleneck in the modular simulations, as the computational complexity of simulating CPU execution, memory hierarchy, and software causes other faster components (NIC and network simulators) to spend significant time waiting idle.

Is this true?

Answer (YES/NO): YES